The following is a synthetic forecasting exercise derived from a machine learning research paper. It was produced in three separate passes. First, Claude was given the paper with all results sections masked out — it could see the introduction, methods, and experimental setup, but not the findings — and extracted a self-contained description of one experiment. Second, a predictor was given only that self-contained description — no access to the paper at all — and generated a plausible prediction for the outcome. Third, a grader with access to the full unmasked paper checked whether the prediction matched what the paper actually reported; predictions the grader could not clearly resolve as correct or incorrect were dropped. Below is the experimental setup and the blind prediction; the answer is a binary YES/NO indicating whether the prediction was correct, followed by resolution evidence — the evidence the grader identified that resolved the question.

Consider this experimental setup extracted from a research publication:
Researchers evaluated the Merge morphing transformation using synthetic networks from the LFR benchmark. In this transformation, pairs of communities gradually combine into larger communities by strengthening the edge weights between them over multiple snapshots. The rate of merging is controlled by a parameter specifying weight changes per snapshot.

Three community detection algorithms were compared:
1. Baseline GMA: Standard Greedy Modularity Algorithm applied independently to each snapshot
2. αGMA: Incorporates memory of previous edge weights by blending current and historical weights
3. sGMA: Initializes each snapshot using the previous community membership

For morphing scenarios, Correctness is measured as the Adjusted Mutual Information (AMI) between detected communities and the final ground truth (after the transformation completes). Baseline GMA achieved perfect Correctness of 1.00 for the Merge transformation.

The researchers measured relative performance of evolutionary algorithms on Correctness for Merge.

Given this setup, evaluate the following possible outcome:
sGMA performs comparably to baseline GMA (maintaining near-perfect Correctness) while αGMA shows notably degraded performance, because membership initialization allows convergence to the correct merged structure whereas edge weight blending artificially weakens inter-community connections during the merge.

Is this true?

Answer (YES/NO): NO